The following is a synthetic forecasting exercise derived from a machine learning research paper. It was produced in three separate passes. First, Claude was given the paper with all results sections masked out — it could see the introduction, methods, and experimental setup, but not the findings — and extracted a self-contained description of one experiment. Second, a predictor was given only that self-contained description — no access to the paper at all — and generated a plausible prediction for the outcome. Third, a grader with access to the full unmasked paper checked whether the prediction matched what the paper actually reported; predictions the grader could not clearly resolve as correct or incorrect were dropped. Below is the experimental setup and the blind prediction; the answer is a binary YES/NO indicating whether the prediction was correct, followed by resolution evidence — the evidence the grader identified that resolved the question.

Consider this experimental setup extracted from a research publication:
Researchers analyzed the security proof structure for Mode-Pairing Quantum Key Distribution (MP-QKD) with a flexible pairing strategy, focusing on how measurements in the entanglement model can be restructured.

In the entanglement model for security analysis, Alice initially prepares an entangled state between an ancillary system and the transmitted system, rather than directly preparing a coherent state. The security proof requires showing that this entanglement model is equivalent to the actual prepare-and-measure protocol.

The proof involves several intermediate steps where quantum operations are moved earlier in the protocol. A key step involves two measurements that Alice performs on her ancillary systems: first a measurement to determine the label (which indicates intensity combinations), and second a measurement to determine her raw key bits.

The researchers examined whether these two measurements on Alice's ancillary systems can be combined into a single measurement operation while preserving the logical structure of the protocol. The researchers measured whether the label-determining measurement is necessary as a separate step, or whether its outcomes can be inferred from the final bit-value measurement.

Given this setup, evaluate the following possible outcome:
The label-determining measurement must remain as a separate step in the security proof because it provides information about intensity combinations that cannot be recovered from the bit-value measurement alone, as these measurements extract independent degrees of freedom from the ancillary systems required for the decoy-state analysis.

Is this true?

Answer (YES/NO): NO